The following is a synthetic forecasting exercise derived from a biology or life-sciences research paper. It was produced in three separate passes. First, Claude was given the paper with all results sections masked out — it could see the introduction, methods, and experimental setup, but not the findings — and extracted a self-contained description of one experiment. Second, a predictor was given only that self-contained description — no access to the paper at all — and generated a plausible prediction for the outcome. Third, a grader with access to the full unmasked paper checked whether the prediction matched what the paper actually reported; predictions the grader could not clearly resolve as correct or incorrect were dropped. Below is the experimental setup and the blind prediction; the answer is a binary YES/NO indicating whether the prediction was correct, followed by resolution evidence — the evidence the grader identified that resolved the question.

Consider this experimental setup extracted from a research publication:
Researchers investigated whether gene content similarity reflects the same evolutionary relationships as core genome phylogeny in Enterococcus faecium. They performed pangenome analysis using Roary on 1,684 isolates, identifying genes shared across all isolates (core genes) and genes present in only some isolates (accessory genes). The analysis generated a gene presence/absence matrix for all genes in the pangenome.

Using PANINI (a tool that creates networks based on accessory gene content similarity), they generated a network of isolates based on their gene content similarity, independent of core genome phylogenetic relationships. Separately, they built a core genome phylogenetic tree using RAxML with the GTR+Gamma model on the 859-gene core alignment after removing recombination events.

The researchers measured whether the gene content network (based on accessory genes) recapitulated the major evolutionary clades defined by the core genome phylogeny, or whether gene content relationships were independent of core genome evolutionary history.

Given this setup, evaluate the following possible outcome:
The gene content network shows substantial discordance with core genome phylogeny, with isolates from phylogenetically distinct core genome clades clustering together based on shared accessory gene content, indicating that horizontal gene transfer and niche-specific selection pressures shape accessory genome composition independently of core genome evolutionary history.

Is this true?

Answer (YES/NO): NO